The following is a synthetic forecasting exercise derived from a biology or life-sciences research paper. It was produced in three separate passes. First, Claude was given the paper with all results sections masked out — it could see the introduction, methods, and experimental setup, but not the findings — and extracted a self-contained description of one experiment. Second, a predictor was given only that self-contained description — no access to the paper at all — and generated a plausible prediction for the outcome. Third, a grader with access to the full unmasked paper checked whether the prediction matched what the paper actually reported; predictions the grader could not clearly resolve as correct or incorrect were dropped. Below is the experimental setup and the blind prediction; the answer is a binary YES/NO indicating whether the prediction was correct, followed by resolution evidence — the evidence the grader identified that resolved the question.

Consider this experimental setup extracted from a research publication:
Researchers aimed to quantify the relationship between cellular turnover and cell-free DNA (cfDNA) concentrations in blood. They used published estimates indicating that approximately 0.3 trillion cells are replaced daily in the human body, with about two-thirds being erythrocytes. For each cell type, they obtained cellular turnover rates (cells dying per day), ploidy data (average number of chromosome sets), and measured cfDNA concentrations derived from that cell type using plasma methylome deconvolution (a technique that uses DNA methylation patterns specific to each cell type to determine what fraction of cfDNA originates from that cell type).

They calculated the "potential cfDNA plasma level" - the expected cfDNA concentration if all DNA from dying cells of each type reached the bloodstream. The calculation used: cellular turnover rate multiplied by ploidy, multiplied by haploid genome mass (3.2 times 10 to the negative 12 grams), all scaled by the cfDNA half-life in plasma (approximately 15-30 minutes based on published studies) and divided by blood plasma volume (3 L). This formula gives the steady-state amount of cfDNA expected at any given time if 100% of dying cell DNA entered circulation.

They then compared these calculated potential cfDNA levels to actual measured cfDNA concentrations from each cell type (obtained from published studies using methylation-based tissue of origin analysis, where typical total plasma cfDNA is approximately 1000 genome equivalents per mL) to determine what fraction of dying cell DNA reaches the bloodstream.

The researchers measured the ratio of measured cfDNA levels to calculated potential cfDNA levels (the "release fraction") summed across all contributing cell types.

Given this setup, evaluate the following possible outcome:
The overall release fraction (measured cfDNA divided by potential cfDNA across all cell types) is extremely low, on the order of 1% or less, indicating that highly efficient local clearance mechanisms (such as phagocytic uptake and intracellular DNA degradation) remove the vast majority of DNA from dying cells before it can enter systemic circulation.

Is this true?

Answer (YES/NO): YES